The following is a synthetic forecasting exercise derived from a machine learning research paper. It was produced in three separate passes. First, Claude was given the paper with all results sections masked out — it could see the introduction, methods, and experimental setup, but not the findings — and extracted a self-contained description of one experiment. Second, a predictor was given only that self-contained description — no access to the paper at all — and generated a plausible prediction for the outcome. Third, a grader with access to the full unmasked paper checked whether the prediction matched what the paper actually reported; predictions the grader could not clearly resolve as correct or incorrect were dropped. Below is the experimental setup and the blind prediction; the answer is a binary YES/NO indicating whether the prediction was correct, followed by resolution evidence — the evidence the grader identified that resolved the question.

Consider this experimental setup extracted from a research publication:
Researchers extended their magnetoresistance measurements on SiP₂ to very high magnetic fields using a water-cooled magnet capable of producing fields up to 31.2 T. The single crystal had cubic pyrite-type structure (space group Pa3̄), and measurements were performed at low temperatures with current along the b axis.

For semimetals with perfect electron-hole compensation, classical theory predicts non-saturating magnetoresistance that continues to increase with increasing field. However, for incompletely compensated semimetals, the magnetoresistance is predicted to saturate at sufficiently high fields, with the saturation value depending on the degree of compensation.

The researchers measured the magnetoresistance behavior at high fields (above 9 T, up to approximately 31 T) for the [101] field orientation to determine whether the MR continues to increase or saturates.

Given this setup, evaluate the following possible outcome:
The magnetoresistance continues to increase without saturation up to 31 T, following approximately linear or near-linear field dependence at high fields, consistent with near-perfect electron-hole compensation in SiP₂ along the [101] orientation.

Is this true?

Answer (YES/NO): NO